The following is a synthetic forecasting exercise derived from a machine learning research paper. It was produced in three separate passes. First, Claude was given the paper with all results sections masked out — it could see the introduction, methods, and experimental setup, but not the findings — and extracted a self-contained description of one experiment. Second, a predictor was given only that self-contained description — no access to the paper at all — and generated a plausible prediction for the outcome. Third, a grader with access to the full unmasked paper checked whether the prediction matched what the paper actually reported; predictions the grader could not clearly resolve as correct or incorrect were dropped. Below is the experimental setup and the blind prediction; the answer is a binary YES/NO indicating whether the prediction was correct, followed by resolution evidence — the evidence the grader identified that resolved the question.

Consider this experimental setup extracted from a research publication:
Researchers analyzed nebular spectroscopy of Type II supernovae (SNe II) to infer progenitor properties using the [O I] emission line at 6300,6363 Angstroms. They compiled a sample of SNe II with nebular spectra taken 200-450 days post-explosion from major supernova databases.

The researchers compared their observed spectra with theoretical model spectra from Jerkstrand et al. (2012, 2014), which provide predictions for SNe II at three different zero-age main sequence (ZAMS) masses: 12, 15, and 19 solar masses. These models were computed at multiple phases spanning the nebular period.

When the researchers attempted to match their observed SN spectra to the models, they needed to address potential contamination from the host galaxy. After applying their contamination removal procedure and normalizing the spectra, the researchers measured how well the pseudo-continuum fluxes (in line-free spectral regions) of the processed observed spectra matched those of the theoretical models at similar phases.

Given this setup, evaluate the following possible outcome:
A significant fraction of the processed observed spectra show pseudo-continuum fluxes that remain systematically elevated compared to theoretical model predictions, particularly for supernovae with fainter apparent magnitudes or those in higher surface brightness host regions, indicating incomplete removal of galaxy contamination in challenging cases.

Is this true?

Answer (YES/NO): NO